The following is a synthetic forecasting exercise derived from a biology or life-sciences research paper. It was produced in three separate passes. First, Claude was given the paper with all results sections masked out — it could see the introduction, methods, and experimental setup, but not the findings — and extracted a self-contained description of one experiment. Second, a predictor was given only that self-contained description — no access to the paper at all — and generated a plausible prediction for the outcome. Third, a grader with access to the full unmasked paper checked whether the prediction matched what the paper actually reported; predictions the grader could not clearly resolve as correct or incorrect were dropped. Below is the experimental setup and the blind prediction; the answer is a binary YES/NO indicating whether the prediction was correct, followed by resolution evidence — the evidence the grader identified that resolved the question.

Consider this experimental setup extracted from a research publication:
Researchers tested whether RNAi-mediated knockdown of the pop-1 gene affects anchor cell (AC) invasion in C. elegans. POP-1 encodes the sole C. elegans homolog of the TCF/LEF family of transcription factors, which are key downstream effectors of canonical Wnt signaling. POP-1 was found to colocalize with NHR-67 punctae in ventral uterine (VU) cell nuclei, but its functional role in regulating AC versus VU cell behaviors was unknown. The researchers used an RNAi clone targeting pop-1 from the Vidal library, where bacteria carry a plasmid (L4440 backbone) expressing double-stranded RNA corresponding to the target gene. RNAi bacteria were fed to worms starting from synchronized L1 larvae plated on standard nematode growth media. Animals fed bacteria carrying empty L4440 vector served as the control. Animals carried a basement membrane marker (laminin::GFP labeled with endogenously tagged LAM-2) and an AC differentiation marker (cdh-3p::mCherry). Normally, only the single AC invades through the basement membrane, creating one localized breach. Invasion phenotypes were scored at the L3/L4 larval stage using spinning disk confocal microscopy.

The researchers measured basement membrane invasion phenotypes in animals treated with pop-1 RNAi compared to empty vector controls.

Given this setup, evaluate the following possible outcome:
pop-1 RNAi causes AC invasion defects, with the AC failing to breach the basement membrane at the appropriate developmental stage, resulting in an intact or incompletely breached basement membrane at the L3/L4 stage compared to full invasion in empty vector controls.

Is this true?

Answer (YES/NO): NO